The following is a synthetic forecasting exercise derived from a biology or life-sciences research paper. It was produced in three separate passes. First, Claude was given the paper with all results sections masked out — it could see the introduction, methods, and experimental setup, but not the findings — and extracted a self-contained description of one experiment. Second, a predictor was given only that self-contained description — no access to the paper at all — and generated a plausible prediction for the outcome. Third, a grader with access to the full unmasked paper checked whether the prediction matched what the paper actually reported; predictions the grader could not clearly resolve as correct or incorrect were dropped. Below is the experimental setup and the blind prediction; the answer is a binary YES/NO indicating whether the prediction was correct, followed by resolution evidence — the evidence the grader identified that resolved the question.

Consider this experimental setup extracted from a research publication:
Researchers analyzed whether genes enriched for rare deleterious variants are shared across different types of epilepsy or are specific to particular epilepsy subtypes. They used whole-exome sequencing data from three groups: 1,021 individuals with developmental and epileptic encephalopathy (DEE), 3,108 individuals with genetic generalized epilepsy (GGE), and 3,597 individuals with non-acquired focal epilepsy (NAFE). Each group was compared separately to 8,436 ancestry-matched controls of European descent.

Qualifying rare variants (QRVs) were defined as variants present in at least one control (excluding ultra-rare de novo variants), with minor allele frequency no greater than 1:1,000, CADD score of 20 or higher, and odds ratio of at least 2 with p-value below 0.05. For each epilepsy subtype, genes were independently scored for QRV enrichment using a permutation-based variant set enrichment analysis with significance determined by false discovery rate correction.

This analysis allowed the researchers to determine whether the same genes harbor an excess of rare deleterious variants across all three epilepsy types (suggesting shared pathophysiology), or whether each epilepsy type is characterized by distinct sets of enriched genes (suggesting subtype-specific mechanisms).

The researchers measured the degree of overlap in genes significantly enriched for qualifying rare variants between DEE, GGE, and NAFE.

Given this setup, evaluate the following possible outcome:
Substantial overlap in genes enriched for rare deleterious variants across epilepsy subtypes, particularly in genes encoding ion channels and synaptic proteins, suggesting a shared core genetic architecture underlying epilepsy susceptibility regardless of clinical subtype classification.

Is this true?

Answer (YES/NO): NO